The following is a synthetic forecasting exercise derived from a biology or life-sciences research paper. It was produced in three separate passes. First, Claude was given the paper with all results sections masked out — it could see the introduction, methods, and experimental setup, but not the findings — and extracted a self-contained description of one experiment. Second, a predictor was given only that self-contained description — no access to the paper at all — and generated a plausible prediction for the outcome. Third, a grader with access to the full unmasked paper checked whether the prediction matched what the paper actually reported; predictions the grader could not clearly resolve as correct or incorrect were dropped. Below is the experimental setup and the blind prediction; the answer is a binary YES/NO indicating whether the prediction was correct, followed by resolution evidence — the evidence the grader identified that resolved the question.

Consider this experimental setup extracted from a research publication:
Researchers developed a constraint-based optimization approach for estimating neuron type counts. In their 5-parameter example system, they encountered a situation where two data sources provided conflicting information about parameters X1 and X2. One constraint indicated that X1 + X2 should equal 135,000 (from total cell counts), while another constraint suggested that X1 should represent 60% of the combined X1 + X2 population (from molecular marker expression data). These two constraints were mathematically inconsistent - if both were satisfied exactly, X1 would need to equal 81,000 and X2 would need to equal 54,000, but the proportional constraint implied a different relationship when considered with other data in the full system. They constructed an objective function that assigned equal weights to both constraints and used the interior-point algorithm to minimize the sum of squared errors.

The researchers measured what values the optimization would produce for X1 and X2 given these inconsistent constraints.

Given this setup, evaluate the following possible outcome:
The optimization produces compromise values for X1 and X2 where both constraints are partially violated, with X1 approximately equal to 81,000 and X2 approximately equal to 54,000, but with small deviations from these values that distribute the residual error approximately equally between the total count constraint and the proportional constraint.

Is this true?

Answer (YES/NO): NO